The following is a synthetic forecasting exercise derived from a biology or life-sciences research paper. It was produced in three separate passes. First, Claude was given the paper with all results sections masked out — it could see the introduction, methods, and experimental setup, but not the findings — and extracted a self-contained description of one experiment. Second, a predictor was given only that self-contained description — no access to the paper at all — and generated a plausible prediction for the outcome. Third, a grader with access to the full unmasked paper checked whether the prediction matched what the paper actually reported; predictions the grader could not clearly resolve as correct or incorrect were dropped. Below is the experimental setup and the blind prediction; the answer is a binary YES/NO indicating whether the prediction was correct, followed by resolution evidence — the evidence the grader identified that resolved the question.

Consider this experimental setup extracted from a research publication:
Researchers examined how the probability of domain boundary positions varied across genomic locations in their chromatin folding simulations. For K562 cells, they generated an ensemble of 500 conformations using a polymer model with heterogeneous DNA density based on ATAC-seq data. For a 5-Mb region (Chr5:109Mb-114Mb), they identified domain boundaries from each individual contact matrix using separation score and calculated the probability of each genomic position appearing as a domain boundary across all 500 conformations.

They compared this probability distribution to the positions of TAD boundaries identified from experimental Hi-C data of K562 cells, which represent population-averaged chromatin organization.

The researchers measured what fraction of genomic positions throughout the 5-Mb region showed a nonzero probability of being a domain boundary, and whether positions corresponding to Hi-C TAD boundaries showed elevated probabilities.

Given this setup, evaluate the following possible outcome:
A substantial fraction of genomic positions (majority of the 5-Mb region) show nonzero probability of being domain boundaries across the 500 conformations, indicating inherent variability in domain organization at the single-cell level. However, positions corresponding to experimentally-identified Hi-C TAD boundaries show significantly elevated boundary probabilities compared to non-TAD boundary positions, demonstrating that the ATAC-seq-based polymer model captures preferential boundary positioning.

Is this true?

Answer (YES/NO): YES